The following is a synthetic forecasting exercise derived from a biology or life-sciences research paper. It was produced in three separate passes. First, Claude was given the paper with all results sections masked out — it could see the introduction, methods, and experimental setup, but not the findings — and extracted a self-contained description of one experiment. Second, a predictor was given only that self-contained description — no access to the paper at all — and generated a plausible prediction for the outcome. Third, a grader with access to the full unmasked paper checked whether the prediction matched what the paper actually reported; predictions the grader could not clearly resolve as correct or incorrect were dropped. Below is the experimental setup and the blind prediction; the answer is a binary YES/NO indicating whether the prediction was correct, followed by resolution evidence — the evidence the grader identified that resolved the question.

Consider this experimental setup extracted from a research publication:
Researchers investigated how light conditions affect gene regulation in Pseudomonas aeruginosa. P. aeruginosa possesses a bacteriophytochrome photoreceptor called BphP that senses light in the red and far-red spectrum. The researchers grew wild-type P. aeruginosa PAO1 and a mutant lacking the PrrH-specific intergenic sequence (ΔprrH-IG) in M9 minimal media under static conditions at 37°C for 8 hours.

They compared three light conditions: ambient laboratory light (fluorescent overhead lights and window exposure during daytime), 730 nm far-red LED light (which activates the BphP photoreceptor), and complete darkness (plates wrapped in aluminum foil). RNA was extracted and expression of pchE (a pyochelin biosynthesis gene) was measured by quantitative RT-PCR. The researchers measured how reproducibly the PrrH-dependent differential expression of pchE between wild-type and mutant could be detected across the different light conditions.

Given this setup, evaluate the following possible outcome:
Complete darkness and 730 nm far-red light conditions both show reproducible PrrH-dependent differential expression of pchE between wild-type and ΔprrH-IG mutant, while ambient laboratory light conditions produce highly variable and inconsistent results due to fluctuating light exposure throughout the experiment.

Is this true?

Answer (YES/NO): NO